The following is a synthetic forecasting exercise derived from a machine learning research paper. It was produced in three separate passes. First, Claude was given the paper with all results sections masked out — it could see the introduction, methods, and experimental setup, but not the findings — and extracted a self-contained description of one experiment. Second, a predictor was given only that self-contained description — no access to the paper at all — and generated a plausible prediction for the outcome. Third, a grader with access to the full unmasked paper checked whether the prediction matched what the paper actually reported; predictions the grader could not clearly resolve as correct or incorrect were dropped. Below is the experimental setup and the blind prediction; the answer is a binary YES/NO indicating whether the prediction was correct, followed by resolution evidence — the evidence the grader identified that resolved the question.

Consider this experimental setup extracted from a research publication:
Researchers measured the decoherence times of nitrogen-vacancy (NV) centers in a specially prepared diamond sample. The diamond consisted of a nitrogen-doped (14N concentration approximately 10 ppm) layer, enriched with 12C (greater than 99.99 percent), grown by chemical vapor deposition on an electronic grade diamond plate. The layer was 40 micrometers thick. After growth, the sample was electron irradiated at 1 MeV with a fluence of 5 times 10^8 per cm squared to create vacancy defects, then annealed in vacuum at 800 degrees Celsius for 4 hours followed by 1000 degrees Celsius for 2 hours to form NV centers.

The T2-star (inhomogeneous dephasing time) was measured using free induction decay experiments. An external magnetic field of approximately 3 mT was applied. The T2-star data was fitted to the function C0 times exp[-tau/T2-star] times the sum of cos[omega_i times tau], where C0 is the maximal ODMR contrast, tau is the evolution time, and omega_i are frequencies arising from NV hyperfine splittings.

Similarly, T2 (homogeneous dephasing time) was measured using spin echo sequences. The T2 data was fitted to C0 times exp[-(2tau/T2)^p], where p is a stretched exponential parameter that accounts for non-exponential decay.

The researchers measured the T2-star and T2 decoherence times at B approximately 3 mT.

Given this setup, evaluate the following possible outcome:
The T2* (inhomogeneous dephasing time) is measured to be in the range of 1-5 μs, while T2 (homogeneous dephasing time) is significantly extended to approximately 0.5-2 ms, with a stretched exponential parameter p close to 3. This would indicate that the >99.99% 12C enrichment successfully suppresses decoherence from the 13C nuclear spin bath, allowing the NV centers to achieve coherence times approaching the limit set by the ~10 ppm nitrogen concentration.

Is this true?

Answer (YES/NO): NO